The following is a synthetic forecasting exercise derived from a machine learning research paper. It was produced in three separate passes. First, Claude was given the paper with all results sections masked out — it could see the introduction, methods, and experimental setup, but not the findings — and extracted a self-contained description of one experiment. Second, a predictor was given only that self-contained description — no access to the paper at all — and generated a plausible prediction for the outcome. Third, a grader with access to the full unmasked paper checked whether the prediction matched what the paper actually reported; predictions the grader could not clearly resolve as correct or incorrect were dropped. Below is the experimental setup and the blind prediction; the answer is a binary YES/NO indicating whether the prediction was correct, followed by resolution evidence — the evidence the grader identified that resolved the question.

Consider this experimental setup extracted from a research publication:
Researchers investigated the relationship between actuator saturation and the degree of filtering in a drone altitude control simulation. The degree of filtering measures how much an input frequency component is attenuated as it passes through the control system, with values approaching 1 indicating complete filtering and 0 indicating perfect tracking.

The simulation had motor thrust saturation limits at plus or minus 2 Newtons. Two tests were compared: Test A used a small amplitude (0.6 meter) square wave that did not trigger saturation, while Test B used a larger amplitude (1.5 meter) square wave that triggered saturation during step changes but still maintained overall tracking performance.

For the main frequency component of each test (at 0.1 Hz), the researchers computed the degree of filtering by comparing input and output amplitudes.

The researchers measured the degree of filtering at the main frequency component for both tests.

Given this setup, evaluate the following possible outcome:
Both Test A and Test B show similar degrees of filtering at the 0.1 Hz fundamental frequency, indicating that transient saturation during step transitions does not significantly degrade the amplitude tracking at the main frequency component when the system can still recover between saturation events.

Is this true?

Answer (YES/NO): YES